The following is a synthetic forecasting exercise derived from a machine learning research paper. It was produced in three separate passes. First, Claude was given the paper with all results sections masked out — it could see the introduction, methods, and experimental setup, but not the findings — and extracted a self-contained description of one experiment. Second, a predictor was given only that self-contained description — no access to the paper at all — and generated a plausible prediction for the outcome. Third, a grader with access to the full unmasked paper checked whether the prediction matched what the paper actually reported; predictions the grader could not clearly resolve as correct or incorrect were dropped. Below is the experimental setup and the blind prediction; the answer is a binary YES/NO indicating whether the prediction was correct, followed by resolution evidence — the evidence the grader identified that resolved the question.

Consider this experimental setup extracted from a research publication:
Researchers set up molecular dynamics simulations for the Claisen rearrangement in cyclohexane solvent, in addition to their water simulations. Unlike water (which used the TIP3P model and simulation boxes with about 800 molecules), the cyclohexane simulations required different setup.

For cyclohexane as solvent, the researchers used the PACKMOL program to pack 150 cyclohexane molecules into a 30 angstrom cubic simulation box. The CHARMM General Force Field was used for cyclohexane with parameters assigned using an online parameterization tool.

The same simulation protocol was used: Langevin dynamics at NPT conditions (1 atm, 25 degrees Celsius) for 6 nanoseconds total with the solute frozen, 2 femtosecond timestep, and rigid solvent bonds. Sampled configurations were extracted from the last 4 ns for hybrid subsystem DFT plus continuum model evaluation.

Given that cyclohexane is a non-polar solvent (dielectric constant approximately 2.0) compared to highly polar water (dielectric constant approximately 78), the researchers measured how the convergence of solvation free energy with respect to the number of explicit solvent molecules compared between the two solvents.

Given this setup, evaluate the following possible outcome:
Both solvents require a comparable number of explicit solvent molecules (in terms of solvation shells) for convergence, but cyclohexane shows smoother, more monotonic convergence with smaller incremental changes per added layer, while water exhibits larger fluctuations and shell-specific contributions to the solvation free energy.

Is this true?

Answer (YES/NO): NO